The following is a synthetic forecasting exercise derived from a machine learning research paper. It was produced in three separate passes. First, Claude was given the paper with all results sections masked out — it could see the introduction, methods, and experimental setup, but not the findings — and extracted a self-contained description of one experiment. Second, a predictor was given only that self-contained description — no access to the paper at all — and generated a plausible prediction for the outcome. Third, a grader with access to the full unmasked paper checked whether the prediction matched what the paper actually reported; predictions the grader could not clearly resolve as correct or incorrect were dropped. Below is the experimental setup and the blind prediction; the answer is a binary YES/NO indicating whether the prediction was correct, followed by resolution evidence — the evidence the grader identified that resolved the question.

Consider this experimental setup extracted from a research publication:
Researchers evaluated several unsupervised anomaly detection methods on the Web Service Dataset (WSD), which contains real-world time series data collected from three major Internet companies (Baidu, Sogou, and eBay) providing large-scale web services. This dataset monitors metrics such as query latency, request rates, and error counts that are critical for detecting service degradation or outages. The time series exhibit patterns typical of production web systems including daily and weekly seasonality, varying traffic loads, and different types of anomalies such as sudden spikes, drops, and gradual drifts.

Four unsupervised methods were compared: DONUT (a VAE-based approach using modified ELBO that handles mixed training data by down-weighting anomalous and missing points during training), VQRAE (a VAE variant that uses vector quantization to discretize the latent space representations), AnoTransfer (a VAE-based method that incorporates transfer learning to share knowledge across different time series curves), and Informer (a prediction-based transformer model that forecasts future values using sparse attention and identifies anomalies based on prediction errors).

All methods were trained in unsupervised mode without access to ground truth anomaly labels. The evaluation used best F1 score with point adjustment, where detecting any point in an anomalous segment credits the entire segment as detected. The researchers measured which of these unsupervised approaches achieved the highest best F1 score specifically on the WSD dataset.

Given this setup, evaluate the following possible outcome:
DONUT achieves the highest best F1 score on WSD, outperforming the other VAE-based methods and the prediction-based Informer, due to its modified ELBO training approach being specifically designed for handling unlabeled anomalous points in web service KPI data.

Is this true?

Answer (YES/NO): NO